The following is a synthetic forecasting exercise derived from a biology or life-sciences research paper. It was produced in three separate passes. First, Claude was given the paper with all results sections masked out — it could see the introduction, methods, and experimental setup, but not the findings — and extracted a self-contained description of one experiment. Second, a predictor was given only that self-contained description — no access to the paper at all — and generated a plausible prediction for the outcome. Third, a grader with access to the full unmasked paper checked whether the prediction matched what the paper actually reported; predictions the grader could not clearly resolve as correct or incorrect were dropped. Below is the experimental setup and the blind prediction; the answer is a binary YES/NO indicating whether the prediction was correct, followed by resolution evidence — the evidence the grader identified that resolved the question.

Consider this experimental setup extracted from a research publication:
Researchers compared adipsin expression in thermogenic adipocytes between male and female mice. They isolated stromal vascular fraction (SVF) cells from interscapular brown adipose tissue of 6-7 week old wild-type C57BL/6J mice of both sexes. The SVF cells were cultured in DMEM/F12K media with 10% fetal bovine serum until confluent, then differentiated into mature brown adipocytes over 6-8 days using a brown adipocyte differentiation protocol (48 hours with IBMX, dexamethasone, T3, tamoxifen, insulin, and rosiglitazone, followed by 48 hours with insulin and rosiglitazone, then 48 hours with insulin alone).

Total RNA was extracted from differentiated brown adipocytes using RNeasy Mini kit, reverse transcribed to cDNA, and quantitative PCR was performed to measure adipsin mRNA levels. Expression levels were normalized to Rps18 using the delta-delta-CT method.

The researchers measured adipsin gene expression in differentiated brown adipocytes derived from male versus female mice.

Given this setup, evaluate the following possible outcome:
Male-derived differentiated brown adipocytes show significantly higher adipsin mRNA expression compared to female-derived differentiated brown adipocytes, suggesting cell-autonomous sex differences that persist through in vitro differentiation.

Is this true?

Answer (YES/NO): YES